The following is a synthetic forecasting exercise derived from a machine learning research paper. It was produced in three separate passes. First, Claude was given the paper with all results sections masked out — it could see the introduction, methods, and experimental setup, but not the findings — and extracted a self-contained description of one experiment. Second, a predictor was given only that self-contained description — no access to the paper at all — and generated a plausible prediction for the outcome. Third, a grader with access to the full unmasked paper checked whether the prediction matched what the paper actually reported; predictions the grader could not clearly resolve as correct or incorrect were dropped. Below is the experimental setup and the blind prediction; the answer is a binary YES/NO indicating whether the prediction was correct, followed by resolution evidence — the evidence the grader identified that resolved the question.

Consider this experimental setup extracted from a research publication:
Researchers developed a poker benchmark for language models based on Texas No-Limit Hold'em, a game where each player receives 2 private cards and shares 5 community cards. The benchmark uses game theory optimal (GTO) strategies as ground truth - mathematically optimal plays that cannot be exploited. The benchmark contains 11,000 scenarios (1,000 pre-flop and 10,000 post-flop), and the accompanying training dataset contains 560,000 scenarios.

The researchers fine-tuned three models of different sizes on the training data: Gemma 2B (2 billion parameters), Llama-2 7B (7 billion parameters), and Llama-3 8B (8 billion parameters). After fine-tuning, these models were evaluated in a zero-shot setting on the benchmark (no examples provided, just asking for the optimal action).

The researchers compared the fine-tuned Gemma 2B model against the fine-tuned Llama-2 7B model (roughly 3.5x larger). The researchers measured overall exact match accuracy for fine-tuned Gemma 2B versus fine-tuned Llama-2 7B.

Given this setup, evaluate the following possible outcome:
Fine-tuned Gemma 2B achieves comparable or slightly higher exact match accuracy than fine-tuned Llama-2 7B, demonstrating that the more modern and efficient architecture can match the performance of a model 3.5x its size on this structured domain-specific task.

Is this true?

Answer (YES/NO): NO